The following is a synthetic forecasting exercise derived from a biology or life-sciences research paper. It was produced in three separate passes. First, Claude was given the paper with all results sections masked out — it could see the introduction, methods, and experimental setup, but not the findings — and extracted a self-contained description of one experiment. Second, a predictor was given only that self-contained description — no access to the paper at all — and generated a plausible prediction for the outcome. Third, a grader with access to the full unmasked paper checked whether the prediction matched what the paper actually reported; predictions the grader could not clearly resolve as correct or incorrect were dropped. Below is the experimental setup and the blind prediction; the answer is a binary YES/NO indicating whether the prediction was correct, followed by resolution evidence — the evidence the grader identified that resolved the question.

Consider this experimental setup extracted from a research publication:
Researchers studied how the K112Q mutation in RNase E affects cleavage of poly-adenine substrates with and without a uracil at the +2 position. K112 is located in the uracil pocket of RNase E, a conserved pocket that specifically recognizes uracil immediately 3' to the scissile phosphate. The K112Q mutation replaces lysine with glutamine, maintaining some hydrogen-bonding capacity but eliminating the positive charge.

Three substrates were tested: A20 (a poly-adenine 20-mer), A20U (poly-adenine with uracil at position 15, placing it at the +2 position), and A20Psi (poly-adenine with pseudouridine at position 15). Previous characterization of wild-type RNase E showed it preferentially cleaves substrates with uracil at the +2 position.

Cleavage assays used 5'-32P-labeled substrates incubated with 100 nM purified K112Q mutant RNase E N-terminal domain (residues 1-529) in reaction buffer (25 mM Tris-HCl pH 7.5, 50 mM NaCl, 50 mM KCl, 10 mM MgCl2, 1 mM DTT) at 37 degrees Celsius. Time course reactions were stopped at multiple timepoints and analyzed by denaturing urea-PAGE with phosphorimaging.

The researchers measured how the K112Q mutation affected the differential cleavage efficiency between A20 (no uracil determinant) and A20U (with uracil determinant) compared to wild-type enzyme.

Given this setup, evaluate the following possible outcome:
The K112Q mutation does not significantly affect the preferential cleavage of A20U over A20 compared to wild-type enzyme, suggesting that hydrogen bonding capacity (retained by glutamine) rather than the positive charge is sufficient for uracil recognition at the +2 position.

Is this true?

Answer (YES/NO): NO